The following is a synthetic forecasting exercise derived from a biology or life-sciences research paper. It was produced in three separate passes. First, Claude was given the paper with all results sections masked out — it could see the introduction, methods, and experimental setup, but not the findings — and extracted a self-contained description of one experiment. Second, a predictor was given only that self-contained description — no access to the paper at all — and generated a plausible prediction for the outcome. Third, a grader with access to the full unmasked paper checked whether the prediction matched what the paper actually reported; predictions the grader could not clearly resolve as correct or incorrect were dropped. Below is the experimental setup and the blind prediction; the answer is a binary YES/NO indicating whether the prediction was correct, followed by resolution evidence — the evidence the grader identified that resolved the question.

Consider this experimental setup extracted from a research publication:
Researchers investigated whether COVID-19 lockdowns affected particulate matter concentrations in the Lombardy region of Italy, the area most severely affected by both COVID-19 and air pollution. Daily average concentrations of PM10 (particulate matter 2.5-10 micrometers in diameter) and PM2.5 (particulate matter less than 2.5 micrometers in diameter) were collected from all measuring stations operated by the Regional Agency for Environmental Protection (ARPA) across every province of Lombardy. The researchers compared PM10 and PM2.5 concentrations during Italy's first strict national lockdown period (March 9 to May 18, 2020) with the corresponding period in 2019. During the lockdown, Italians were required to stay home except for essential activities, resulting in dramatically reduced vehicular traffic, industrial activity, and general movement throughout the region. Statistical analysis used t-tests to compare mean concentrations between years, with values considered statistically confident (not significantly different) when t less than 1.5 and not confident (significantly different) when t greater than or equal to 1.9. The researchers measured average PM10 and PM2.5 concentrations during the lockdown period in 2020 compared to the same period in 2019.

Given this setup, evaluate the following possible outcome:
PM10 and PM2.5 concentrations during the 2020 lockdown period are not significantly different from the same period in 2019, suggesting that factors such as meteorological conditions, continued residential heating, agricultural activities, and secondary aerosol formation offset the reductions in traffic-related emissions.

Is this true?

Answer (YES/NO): NO